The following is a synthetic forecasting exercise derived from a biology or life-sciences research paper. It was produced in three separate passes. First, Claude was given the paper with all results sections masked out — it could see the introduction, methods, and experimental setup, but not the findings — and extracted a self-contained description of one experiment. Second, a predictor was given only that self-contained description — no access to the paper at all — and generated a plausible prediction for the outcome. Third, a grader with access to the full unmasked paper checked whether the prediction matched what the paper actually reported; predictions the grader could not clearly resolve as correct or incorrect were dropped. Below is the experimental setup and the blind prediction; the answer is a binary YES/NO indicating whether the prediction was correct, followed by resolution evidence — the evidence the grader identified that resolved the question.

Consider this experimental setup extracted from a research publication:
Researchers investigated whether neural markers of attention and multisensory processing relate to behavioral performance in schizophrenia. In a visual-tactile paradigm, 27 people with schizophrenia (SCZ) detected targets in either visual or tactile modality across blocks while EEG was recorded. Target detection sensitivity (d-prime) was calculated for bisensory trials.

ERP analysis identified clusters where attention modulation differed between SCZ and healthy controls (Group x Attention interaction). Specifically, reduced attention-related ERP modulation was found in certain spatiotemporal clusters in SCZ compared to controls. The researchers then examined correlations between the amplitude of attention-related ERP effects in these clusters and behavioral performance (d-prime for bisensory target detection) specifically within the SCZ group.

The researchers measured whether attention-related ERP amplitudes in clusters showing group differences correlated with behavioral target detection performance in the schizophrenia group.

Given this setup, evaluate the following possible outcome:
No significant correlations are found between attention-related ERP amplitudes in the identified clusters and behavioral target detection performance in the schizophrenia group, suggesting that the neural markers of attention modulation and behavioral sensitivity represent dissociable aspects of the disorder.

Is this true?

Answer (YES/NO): NO